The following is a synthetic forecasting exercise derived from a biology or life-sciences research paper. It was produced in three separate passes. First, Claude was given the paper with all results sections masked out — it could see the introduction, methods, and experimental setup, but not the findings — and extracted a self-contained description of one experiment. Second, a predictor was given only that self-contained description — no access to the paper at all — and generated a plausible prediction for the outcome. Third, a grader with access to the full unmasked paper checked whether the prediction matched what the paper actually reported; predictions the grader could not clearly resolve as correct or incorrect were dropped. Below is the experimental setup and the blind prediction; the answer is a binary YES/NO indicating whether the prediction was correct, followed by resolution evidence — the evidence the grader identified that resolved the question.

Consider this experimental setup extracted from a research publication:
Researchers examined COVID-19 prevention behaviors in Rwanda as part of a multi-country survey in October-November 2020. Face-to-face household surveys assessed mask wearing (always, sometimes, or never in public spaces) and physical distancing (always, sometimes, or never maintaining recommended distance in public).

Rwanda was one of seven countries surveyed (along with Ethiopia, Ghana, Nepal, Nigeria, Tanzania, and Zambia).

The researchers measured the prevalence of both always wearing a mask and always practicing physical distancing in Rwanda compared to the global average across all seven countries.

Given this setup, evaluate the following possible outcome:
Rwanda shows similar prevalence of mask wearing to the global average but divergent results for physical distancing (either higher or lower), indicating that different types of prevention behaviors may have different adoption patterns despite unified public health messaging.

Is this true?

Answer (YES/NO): NO